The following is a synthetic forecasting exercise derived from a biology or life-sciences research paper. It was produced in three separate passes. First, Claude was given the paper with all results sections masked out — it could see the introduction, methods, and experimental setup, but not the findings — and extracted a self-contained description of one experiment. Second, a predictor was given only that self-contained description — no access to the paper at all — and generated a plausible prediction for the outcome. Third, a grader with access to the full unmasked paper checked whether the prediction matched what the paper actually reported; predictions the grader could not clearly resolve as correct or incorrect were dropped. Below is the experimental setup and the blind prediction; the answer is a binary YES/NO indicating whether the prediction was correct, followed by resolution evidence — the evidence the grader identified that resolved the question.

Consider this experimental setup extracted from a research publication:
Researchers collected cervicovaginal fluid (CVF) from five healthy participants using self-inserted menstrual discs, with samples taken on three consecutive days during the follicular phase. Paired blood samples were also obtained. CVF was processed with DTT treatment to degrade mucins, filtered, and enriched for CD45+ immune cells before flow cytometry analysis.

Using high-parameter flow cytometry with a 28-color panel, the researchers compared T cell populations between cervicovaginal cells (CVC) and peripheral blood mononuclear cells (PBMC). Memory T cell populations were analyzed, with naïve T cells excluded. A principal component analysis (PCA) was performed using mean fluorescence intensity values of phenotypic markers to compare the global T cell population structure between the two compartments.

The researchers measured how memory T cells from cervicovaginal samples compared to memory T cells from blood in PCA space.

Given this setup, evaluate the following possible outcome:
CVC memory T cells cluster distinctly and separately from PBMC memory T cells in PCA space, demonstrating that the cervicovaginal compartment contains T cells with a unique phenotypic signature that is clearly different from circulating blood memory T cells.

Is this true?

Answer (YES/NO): YES